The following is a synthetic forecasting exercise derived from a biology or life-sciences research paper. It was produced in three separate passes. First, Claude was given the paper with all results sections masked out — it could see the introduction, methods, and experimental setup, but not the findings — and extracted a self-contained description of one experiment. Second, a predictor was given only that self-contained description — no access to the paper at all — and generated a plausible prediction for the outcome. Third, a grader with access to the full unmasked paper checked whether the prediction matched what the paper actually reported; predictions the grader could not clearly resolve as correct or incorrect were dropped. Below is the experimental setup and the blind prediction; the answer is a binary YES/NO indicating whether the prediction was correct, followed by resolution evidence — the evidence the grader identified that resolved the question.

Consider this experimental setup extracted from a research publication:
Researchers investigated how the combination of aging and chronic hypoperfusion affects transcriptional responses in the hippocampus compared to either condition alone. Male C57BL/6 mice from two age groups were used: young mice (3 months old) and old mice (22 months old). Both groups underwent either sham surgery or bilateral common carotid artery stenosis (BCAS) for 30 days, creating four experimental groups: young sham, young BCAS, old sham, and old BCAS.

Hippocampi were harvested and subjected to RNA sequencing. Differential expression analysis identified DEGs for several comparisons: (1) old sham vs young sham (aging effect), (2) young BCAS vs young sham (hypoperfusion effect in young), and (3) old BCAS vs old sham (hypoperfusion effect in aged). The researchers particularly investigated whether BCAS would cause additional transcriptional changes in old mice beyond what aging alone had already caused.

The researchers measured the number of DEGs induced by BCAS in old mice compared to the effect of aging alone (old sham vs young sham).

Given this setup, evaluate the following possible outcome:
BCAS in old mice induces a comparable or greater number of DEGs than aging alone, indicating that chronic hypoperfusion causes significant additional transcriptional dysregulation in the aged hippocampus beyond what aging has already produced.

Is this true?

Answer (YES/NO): NO